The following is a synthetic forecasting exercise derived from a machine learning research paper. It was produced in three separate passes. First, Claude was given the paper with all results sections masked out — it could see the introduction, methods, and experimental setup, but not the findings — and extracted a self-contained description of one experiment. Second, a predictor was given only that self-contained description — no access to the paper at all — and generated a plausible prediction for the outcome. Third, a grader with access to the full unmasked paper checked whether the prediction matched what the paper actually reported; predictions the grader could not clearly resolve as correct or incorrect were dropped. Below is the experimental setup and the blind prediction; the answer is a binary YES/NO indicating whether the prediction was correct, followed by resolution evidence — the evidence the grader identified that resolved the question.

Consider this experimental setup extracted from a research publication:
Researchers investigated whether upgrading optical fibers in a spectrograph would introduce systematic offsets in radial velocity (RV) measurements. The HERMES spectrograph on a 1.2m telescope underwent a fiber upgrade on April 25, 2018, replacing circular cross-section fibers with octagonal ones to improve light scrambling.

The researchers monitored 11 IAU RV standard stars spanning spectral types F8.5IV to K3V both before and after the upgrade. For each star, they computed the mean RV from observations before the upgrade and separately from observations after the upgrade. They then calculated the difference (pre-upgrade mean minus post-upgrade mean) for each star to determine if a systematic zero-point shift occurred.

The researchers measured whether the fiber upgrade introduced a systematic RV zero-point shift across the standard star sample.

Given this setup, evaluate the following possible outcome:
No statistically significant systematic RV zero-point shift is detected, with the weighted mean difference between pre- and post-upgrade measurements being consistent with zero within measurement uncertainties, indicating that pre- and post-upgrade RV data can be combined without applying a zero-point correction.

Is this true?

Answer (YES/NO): NO